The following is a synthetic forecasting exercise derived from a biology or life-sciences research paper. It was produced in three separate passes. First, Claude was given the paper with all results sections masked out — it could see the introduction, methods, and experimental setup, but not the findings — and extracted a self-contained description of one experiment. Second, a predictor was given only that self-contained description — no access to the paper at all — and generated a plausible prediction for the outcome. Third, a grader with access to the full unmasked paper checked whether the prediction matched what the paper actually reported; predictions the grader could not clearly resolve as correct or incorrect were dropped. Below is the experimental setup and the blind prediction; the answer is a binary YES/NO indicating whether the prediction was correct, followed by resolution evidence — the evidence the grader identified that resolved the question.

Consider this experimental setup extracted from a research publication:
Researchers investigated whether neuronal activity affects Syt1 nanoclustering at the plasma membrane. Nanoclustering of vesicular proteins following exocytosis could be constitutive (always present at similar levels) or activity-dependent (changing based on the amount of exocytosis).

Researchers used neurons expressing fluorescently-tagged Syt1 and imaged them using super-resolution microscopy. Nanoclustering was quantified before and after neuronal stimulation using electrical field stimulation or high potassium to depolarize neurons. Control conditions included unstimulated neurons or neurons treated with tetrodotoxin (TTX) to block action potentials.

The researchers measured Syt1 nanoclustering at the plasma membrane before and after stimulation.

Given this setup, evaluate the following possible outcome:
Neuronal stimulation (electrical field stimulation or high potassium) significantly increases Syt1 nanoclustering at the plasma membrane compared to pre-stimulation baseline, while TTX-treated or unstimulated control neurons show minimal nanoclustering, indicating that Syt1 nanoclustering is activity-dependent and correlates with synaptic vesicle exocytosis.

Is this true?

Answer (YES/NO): YES